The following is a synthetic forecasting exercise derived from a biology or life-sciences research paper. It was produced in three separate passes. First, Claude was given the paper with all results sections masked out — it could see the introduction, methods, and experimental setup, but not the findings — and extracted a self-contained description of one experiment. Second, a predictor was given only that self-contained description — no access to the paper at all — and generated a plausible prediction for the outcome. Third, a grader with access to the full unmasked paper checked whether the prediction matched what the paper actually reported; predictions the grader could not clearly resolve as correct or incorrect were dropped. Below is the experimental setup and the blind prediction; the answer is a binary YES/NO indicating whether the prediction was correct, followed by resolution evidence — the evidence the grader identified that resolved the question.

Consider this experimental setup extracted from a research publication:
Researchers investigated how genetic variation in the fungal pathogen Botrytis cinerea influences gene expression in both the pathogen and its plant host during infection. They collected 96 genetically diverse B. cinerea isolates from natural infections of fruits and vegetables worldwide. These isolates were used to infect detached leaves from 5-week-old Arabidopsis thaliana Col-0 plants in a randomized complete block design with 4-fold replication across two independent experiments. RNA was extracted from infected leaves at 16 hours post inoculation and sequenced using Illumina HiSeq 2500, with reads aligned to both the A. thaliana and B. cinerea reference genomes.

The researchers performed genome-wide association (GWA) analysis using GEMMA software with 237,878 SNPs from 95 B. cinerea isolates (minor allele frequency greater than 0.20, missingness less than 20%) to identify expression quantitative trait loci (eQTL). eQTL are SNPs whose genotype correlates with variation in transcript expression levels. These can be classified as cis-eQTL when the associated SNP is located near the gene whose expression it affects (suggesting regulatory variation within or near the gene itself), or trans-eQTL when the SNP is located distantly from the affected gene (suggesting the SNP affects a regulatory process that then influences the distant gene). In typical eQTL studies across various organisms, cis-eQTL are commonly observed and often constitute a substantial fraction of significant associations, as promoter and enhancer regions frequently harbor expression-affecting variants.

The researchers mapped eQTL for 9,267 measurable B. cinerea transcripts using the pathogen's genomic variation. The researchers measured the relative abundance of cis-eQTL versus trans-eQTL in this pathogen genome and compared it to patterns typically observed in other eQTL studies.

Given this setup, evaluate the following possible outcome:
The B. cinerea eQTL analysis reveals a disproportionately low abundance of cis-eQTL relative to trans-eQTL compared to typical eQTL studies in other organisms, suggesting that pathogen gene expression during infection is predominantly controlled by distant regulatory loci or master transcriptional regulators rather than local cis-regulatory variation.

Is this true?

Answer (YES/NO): YES